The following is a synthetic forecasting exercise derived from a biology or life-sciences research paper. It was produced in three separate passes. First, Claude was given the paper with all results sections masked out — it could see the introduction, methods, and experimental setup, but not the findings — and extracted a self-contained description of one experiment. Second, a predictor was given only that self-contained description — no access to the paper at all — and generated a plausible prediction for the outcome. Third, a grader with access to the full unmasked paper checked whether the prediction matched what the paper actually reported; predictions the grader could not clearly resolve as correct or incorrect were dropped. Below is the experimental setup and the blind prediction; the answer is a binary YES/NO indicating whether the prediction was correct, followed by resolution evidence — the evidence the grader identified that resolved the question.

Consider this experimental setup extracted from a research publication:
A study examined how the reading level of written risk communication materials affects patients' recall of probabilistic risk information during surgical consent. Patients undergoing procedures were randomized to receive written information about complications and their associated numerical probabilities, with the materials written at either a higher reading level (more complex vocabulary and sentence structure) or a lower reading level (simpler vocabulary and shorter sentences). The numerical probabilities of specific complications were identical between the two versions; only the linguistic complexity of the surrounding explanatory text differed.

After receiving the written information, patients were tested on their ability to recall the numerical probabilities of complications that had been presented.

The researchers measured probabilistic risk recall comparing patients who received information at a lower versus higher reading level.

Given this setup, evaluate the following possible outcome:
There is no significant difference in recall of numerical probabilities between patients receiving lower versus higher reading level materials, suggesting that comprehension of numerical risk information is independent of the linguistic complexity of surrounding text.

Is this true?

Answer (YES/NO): NO